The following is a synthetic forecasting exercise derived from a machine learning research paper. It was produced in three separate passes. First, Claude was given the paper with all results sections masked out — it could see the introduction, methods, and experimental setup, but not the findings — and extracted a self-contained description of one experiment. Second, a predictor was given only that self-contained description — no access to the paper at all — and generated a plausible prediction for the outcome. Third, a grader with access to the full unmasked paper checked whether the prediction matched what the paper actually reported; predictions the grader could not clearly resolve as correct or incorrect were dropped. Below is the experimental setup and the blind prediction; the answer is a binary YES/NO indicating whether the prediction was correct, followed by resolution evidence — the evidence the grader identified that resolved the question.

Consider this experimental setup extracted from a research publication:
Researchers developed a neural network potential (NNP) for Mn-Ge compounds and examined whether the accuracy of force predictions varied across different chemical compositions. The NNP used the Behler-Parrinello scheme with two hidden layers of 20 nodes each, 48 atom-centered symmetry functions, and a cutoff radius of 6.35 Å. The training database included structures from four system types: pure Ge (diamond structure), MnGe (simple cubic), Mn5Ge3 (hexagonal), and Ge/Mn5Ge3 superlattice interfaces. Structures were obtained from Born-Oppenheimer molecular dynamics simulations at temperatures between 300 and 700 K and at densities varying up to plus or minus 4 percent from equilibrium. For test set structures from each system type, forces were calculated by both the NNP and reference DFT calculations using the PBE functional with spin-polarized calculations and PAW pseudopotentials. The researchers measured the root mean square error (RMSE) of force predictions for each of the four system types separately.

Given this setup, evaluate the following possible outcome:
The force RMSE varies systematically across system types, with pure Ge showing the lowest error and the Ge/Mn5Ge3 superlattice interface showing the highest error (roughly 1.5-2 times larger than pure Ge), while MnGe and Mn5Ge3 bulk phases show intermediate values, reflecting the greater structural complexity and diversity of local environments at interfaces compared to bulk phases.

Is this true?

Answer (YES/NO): NO